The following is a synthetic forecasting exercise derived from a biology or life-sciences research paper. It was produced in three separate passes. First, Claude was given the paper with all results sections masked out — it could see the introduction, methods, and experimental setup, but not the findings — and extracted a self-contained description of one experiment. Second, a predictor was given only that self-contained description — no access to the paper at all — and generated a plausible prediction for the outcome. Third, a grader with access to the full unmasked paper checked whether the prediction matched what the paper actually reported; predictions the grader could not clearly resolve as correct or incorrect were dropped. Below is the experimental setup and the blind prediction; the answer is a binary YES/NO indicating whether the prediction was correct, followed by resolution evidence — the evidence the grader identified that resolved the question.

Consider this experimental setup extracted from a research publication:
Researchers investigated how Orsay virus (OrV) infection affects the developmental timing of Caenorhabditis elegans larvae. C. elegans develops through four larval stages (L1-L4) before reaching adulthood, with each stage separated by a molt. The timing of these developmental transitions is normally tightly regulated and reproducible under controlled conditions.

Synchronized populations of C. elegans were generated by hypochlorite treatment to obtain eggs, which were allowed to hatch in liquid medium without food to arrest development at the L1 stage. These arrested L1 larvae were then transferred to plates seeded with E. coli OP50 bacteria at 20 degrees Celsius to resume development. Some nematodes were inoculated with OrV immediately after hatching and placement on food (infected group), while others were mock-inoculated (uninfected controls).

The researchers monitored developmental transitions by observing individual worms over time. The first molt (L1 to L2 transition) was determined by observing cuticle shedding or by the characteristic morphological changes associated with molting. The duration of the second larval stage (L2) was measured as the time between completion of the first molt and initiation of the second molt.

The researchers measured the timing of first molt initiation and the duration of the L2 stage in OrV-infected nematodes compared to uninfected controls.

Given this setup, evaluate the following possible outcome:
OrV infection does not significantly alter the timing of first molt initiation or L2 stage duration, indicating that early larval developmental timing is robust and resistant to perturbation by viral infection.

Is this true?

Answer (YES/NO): NO